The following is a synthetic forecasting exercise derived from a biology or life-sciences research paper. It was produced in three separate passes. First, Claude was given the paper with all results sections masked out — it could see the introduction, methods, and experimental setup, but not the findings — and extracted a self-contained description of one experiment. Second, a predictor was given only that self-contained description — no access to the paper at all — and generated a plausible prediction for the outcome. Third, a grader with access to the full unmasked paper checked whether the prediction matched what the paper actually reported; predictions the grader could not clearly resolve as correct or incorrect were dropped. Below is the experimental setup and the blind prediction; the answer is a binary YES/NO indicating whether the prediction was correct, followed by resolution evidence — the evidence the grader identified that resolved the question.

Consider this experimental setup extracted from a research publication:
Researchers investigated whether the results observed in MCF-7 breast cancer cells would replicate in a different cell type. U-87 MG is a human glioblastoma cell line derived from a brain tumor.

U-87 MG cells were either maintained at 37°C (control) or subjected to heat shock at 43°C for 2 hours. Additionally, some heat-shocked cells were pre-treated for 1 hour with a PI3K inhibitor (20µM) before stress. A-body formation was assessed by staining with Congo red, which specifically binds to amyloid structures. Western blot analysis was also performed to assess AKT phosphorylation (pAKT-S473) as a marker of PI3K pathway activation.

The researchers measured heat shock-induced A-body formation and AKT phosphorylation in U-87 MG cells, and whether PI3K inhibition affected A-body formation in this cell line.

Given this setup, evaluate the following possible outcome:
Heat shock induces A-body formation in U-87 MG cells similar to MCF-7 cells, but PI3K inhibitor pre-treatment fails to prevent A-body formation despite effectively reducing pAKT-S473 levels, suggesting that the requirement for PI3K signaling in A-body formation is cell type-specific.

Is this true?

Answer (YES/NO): NO